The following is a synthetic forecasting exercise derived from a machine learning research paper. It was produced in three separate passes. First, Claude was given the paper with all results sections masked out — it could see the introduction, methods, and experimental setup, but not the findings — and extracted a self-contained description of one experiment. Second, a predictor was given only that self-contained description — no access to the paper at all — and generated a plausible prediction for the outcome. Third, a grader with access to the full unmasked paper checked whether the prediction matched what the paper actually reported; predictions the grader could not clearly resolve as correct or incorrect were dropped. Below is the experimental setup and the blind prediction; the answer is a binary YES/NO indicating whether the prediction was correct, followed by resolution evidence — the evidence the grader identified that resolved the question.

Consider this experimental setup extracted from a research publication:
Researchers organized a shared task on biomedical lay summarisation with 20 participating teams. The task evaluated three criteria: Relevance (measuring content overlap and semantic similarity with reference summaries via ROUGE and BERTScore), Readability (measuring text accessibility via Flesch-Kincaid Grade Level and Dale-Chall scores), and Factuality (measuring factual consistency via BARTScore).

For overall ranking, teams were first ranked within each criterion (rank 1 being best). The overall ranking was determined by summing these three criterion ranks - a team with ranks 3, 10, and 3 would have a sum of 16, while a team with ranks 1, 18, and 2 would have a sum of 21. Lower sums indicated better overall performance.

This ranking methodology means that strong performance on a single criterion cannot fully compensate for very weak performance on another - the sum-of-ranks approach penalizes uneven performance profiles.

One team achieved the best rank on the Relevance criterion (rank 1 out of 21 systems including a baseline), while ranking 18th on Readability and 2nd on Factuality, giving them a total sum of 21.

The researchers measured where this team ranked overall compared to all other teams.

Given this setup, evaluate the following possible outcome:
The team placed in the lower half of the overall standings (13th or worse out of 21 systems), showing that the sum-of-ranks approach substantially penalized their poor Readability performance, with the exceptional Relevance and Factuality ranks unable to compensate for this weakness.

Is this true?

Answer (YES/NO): NO